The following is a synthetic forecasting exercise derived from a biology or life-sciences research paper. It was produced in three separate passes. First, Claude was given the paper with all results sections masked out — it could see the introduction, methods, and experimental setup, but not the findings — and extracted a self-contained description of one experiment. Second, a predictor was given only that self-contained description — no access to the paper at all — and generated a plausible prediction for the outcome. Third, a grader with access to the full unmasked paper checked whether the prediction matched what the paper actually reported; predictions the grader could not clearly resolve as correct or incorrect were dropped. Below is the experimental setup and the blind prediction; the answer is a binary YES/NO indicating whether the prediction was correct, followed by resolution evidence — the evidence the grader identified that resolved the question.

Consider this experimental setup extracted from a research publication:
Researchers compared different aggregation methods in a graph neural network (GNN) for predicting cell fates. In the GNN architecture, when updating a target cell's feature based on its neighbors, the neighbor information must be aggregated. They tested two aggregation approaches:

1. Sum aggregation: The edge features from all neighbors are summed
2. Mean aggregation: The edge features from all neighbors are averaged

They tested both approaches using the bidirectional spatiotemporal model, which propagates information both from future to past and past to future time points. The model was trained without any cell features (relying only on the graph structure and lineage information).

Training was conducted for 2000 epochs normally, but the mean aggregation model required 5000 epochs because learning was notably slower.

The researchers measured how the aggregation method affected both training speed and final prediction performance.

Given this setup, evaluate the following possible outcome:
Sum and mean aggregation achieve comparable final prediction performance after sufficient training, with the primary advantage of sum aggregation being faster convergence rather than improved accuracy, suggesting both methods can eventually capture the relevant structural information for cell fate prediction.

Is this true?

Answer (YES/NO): YES